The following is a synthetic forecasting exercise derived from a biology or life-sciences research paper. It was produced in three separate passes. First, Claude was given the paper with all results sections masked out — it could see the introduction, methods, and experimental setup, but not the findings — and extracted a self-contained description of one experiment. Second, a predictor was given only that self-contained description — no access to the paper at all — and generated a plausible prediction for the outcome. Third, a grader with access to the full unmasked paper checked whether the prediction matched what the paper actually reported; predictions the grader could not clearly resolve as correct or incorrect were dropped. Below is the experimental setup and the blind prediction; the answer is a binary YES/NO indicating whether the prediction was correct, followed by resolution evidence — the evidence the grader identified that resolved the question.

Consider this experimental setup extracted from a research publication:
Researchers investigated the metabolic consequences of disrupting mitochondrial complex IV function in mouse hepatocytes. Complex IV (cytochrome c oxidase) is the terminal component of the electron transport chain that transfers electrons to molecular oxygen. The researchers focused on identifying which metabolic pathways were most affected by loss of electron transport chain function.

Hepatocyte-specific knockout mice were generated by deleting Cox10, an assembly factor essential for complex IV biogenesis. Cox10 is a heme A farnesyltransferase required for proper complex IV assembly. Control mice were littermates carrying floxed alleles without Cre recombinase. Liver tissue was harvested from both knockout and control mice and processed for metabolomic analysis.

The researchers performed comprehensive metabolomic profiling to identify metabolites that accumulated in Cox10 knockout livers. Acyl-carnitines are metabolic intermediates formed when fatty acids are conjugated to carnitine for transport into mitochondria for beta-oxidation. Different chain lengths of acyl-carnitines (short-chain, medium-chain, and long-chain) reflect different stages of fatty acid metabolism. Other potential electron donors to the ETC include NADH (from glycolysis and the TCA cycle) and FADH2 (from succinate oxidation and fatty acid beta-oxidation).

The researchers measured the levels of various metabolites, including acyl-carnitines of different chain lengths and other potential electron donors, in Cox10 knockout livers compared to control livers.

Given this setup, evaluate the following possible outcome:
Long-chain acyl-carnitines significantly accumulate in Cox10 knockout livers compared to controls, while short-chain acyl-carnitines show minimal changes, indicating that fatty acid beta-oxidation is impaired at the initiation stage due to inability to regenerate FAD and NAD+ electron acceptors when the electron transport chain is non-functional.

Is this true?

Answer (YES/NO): NO